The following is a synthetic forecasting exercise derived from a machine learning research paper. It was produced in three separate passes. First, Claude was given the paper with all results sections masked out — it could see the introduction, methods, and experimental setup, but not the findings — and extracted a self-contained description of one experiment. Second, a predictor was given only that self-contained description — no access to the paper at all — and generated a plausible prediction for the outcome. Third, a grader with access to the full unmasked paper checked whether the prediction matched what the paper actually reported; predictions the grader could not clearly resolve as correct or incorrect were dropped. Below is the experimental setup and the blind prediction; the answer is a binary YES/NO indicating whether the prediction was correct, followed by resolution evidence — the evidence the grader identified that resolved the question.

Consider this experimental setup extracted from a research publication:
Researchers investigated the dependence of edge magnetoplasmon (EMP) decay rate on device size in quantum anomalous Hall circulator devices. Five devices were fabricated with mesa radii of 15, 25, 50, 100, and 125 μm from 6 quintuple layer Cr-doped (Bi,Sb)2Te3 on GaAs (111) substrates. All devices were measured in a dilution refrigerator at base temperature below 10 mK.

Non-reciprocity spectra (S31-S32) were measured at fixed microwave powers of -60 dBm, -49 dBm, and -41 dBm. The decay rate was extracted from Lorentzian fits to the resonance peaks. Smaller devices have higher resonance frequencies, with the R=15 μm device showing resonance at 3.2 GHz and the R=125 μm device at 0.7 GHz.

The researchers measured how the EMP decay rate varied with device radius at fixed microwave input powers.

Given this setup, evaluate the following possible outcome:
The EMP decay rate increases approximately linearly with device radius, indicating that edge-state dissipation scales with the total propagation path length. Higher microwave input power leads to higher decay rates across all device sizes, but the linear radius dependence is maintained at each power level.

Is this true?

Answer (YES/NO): NO